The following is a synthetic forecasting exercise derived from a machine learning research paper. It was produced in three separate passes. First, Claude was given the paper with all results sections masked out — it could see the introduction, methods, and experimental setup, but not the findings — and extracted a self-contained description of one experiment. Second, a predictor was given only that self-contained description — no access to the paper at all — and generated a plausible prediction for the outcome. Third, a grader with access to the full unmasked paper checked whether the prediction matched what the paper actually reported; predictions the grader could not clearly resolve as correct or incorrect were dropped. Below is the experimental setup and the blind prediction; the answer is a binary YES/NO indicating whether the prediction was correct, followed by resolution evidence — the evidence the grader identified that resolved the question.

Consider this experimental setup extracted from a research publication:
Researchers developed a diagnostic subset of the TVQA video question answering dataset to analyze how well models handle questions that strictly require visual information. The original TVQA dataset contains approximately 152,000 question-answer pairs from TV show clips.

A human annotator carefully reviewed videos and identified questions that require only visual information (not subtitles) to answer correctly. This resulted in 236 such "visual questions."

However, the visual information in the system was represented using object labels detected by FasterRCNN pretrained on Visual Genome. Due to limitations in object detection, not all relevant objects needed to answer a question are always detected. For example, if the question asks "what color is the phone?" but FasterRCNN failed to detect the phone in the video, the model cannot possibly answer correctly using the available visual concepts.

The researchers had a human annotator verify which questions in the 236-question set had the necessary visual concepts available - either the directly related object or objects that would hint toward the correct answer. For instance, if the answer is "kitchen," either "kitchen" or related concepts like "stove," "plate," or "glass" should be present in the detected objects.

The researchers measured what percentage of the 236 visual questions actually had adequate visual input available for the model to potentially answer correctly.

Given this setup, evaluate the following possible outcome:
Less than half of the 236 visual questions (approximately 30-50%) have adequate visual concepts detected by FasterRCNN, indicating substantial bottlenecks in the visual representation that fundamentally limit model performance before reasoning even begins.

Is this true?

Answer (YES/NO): YES